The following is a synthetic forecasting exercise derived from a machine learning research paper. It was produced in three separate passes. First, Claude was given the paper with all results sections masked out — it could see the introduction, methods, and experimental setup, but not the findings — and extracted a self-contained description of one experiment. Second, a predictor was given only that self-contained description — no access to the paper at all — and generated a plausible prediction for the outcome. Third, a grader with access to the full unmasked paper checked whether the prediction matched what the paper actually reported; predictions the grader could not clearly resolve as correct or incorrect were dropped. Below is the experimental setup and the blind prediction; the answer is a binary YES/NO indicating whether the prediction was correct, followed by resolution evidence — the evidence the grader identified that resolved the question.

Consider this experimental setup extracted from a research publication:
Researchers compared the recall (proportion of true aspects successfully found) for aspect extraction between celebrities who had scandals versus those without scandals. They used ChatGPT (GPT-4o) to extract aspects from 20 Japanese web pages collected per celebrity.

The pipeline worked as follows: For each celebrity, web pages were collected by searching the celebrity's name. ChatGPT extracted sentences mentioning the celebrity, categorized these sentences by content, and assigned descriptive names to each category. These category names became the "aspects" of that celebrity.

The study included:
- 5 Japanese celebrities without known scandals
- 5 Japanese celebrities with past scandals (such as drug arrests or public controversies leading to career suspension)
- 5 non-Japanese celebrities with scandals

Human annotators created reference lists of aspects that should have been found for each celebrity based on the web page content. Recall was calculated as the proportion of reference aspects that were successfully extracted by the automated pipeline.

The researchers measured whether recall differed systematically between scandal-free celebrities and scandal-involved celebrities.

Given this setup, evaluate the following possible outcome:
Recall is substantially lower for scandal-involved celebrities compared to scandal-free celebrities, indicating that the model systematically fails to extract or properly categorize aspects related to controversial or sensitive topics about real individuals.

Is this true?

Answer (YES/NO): NO